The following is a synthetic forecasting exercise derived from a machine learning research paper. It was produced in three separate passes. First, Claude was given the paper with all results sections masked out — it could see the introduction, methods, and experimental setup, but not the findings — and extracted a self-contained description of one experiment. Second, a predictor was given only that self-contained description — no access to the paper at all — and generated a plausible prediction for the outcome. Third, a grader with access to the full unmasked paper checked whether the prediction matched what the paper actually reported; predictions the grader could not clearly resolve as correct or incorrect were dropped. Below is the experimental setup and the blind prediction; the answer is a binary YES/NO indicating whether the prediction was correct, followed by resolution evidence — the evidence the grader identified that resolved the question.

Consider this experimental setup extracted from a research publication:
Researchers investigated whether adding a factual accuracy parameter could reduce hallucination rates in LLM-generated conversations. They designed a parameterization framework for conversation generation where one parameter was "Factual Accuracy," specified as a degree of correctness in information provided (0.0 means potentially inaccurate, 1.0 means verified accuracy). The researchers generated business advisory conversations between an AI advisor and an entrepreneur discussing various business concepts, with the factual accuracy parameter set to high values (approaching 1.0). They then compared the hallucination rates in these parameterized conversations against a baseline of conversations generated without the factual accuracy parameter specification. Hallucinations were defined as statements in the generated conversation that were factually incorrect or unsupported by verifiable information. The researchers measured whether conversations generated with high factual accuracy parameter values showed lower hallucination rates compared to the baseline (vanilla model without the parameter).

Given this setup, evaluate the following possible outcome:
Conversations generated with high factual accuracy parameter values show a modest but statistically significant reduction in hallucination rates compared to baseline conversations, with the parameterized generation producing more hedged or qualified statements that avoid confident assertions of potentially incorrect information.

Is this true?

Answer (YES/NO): NO